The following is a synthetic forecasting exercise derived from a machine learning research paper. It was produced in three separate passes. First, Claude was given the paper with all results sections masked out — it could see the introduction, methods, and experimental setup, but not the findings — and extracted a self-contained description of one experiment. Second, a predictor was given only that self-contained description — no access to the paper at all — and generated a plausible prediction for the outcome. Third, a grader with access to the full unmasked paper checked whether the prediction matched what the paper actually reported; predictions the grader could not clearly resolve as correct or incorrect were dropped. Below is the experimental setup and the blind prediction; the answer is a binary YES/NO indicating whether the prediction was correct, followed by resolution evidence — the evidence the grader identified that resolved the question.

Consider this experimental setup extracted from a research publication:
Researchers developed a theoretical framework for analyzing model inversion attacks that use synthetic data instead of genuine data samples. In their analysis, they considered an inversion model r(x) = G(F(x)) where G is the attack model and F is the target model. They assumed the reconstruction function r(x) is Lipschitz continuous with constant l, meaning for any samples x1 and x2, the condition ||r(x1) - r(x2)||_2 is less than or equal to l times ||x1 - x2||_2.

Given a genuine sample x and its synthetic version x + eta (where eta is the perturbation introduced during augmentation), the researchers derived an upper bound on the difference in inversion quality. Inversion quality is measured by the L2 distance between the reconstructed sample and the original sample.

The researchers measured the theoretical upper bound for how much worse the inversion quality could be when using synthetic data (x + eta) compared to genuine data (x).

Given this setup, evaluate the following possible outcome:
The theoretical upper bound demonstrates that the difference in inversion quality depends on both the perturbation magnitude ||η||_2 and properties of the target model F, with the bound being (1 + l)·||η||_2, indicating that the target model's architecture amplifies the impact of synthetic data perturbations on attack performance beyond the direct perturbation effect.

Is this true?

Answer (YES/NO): NO